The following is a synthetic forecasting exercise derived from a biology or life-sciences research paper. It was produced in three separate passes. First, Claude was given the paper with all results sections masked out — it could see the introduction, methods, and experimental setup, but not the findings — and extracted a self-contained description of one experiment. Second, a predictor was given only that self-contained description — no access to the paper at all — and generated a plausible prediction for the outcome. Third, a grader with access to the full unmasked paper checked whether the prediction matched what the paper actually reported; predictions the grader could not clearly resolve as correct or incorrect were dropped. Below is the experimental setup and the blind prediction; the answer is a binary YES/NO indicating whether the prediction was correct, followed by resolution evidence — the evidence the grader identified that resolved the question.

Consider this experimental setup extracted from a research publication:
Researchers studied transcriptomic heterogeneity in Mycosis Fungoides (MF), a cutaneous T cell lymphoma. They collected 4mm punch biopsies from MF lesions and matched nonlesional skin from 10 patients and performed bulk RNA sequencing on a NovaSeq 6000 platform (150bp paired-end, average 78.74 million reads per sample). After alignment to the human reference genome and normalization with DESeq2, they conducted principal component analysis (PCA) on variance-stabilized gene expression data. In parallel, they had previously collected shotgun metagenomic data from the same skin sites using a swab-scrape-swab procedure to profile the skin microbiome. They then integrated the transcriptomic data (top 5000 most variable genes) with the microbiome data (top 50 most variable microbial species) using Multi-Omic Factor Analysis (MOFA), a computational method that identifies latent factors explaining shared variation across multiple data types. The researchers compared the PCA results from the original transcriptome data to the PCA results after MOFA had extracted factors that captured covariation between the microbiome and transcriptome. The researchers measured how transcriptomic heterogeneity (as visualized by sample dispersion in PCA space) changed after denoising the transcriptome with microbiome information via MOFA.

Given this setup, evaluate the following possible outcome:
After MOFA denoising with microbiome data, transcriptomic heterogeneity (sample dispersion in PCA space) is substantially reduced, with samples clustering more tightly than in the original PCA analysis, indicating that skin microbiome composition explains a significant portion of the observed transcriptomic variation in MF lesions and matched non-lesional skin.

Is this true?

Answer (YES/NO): YES